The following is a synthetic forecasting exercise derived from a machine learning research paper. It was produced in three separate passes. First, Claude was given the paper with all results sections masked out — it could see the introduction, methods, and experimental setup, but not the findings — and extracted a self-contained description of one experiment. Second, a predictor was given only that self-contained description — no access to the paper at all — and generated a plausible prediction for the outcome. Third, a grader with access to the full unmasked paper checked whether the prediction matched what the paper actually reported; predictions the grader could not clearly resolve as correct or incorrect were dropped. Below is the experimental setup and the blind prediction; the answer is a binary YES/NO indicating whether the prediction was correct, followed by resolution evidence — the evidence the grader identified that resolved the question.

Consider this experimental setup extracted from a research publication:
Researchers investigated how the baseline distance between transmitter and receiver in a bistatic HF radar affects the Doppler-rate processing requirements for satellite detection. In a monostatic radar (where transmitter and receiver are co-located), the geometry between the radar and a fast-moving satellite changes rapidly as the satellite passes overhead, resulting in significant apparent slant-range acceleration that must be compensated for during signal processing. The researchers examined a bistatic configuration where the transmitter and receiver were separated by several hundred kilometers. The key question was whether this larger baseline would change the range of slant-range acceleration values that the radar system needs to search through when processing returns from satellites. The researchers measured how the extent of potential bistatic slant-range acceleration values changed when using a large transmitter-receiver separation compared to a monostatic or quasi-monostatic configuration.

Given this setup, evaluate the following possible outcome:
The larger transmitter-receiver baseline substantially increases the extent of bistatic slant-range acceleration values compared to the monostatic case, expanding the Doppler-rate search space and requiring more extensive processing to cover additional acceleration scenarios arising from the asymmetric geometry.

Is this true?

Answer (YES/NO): NO